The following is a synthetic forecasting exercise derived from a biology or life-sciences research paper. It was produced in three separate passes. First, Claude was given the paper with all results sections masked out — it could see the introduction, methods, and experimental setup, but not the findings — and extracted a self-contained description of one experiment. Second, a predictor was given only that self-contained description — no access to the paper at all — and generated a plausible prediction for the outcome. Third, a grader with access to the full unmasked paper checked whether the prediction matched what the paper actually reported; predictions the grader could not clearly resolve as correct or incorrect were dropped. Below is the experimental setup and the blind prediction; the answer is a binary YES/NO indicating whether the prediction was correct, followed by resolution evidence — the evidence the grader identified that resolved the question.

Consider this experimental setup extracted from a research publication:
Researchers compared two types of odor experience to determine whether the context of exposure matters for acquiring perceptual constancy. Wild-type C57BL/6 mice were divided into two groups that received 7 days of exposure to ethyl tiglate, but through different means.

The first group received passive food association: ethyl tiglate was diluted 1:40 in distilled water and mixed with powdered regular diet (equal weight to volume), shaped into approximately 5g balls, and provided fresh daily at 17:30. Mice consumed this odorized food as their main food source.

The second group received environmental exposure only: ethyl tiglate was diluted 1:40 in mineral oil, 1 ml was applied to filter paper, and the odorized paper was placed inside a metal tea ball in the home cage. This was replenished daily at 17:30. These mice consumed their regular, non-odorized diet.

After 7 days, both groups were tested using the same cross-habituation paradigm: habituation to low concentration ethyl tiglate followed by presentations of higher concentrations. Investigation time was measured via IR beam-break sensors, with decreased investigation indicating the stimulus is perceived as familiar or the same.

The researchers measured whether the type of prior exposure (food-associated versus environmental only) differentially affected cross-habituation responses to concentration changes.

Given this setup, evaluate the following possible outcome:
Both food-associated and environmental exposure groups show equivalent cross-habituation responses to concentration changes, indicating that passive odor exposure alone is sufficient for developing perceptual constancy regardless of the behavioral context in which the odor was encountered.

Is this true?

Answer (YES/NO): NO